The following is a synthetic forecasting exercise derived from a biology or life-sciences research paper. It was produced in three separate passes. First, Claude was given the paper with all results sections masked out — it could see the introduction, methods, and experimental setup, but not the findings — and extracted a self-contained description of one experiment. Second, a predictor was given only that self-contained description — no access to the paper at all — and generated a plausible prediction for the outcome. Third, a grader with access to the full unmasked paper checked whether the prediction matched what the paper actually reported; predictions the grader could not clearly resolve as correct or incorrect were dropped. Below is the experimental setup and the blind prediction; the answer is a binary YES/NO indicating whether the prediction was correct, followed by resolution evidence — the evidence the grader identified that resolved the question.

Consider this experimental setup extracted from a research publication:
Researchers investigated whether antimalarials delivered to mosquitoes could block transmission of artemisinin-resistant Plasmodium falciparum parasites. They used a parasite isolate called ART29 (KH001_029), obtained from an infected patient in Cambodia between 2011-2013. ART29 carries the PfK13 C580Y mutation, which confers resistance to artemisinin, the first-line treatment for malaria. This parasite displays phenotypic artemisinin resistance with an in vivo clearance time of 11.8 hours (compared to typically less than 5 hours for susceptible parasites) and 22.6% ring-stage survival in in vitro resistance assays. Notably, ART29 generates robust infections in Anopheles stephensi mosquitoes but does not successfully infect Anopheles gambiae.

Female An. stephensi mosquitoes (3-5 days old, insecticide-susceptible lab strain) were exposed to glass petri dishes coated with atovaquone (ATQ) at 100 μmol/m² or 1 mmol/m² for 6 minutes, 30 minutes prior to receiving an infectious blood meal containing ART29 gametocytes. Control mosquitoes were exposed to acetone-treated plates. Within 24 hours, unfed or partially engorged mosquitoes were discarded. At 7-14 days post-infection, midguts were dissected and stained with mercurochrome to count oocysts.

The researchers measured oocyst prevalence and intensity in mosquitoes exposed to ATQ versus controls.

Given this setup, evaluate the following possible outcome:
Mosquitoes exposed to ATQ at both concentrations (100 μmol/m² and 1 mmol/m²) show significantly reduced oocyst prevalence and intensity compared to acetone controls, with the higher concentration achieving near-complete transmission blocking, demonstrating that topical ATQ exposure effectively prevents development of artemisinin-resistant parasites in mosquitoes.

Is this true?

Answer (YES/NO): NO